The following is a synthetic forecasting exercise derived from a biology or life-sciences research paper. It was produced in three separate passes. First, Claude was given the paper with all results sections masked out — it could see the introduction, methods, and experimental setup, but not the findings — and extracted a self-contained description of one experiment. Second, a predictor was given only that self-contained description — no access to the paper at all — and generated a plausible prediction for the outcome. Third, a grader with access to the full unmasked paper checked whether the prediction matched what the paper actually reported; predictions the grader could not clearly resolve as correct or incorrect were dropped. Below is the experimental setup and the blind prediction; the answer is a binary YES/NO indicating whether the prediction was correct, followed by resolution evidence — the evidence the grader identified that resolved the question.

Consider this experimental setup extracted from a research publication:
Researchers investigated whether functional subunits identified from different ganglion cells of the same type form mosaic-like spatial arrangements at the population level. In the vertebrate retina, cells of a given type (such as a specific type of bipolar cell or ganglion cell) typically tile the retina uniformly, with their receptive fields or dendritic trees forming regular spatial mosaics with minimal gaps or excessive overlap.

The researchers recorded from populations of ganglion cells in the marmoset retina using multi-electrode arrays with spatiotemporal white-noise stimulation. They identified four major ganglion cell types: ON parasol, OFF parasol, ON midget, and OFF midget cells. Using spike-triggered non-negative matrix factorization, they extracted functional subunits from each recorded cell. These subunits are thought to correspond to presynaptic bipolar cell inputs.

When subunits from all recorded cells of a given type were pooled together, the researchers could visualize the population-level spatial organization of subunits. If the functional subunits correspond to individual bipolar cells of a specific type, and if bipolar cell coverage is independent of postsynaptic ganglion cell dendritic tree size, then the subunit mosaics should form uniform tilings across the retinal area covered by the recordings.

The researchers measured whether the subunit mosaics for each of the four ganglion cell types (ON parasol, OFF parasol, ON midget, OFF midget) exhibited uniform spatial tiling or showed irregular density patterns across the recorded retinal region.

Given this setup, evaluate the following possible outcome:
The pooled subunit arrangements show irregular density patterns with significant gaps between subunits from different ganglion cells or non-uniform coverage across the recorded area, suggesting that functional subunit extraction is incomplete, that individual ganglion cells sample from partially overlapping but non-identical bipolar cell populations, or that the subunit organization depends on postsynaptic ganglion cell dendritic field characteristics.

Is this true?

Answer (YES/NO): NO